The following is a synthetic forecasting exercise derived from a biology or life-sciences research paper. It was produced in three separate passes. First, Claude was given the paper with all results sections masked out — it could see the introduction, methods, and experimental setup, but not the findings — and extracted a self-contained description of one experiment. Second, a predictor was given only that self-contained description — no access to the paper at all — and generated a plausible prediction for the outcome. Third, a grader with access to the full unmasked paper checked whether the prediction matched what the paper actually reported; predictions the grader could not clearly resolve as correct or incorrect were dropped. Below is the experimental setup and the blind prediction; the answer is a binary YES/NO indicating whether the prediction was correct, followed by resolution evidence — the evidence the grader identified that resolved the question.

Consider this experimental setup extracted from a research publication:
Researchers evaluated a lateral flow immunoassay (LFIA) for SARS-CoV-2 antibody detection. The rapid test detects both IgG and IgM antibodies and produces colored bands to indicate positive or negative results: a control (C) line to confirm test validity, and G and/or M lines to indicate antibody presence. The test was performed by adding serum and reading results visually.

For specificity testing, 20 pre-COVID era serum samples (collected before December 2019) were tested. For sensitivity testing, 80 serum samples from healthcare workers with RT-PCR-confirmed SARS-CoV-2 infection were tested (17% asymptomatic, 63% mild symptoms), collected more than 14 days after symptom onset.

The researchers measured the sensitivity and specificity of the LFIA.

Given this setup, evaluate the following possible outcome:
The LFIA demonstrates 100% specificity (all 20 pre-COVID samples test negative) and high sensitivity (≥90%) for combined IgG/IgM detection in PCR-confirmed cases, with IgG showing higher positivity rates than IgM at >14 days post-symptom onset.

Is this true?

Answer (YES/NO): NO